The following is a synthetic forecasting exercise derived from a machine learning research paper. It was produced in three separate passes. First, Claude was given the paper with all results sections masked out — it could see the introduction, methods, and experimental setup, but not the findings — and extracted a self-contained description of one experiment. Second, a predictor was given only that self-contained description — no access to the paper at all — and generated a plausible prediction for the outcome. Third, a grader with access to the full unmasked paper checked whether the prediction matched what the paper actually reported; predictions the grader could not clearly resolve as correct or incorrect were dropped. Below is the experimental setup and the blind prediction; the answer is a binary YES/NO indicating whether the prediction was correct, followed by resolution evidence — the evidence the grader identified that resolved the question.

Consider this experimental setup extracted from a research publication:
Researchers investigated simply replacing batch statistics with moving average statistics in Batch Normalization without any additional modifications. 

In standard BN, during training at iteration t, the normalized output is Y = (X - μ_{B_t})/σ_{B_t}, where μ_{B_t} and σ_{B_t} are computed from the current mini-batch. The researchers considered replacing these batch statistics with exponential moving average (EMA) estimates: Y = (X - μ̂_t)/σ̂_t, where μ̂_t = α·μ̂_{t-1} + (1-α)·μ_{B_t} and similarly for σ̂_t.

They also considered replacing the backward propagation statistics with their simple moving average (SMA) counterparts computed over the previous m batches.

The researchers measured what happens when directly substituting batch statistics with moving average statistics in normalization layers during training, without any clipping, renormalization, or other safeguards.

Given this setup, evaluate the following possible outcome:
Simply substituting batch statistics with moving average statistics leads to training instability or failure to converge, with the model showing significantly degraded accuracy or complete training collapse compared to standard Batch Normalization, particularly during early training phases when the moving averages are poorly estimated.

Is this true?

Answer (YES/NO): YES